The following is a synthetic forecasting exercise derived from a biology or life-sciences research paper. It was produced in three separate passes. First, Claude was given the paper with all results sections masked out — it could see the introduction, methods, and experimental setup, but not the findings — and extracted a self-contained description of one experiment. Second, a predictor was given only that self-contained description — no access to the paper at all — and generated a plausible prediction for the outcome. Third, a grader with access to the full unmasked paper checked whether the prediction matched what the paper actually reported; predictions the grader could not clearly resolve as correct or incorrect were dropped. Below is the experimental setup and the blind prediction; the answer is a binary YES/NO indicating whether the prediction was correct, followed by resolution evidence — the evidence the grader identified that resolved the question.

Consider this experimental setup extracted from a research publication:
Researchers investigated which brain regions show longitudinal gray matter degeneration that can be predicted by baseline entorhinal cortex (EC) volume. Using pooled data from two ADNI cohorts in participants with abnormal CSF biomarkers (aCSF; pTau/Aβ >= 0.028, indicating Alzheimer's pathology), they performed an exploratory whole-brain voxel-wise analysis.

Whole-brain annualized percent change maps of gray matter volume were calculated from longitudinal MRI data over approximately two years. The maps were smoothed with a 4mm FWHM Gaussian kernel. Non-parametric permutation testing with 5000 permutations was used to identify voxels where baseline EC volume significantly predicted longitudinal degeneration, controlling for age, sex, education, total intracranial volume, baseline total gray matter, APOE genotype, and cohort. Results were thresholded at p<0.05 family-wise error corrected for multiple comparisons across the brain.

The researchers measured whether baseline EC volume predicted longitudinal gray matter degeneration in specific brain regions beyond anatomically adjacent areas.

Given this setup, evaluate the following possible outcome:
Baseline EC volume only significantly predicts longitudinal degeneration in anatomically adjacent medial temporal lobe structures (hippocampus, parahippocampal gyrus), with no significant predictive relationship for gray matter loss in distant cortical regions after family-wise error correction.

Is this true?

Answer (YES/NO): NO